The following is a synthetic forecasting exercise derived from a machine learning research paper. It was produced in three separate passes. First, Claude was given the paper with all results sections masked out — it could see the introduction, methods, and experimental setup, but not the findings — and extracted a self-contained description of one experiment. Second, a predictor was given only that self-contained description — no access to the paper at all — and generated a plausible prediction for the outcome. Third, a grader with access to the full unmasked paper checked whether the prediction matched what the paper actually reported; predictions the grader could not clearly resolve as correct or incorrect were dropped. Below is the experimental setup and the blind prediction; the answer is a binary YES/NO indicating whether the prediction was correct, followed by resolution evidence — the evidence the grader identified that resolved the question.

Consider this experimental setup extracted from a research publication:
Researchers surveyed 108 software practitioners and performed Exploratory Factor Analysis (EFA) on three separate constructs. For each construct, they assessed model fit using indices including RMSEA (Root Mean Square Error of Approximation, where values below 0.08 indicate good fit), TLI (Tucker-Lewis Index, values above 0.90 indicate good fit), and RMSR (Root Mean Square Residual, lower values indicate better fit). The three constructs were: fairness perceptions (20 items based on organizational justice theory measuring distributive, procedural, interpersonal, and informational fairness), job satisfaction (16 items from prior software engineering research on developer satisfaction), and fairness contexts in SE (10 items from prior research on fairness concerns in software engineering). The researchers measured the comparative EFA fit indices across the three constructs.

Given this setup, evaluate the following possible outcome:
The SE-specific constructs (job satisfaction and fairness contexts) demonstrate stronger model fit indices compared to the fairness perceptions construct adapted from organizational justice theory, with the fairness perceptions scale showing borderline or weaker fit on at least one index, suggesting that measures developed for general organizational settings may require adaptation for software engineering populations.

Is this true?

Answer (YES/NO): NO